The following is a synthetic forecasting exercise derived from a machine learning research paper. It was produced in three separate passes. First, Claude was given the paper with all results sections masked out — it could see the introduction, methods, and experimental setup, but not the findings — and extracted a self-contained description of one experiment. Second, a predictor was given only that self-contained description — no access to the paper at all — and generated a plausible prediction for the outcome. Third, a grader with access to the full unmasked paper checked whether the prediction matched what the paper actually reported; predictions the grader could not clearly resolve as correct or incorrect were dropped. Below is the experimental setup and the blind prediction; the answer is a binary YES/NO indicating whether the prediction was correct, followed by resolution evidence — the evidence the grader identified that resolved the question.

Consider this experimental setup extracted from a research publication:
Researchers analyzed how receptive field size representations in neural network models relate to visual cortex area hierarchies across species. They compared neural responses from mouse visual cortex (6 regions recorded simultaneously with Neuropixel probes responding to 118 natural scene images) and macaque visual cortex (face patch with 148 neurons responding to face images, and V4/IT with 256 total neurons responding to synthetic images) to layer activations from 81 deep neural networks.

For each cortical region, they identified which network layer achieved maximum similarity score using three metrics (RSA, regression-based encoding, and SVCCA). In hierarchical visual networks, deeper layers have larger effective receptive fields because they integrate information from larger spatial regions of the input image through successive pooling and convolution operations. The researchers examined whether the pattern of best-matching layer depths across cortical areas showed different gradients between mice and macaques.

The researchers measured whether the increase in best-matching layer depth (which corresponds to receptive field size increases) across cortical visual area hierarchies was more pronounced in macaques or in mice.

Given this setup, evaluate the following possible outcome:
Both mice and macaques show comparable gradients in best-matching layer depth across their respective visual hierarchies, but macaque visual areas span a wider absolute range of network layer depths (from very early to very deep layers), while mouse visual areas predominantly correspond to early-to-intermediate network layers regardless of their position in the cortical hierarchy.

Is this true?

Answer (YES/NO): NO